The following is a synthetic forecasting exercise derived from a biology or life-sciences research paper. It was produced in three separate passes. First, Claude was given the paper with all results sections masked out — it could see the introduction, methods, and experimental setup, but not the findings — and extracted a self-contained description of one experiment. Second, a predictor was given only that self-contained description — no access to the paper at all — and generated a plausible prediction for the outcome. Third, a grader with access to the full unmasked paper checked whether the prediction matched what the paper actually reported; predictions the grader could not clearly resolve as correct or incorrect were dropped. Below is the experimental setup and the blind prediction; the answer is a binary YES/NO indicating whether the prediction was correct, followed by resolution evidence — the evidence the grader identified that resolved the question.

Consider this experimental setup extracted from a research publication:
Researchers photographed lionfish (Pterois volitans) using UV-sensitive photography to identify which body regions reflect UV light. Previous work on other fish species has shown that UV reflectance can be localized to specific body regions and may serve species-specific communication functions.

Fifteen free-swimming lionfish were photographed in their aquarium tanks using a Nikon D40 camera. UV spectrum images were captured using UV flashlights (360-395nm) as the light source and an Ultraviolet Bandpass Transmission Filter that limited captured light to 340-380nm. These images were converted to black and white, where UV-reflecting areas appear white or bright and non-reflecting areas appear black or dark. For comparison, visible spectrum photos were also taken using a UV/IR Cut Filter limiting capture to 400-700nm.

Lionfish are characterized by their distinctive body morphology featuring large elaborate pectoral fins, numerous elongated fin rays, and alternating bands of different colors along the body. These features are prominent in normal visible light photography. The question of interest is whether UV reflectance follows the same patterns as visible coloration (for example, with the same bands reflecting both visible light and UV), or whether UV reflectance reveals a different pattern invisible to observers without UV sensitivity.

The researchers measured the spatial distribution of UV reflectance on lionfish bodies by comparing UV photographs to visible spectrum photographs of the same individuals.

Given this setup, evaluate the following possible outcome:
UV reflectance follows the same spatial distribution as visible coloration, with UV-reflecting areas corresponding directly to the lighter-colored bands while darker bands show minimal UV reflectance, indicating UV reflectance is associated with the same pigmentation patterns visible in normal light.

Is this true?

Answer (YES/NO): YES